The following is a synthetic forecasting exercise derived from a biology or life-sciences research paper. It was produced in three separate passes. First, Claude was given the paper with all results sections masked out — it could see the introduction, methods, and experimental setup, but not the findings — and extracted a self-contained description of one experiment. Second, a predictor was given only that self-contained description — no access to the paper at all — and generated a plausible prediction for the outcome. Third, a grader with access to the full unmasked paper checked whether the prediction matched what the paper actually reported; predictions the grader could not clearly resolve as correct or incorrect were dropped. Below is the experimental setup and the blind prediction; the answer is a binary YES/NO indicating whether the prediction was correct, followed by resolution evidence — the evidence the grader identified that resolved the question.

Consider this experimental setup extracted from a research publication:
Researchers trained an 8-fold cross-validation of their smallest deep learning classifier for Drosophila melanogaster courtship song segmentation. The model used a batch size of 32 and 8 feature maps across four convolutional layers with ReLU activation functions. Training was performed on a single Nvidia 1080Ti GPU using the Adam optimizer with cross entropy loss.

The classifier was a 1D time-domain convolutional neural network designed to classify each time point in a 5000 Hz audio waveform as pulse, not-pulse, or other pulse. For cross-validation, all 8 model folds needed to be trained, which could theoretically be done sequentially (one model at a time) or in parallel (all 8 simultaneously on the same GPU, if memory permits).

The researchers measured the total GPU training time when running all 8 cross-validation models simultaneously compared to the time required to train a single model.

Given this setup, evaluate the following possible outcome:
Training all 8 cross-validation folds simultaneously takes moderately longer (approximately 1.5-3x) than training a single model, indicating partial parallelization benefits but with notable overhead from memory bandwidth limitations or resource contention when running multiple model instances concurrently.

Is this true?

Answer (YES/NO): NO